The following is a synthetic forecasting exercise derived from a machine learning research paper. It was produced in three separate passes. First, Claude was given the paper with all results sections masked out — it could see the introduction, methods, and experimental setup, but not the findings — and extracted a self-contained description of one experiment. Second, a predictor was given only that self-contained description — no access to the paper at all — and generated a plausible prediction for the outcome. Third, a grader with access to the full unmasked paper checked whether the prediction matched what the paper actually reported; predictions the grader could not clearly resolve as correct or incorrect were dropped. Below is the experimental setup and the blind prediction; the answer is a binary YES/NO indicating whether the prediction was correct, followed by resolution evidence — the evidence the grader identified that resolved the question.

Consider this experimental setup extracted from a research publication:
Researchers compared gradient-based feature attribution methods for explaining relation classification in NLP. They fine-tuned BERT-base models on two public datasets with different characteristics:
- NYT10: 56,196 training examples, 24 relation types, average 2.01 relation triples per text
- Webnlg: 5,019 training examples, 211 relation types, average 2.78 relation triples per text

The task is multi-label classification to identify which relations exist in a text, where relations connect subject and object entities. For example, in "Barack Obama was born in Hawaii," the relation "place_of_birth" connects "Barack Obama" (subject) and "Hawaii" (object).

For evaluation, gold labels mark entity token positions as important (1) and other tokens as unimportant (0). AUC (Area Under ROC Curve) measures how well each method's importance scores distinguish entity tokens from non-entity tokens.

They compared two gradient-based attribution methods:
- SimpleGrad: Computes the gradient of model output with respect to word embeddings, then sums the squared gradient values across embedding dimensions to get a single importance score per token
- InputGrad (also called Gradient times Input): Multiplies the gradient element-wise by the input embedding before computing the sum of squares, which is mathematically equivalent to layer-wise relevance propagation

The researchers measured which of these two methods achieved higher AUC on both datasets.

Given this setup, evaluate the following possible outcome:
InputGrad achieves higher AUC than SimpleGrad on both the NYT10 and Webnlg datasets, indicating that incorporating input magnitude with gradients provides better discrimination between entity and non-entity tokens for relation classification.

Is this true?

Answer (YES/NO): YES